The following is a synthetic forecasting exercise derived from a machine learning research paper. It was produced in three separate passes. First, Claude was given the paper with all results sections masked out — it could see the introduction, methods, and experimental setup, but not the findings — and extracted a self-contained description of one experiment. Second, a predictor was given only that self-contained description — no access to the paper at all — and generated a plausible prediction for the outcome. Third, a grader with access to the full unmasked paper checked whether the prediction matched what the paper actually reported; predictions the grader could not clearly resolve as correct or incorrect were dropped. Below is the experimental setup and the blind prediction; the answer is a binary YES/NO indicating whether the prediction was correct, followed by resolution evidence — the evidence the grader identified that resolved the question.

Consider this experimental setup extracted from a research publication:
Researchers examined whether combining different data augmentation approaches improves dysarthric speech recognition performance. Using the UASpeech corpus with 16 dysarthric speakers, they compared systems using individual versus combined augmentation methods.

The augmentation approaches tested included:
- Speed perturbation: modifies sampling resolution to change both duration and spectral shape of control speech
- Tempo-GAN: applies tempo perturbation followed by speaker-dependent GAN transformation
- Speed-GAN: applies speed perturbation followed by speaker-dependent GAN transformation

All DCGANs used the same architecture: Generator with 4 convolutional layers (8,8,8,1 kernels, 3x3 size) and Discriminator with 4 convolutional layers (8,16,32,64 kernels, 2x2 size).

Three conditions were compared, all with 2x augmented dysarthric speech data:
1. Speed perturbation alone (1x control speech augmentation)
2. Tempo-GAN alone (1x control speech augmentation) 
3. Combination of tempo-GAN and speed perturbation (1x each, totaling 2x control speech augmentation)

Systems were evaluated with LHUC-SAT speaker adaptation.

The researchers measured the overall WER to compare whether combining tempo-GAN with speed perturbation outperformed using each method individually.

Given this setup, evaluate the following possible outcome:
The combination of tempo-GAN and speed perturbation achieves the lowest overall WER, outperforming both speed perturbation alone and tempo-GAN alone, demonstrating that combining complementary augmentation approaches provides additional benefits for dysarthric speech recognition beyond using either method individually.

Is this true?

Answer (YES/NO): YES